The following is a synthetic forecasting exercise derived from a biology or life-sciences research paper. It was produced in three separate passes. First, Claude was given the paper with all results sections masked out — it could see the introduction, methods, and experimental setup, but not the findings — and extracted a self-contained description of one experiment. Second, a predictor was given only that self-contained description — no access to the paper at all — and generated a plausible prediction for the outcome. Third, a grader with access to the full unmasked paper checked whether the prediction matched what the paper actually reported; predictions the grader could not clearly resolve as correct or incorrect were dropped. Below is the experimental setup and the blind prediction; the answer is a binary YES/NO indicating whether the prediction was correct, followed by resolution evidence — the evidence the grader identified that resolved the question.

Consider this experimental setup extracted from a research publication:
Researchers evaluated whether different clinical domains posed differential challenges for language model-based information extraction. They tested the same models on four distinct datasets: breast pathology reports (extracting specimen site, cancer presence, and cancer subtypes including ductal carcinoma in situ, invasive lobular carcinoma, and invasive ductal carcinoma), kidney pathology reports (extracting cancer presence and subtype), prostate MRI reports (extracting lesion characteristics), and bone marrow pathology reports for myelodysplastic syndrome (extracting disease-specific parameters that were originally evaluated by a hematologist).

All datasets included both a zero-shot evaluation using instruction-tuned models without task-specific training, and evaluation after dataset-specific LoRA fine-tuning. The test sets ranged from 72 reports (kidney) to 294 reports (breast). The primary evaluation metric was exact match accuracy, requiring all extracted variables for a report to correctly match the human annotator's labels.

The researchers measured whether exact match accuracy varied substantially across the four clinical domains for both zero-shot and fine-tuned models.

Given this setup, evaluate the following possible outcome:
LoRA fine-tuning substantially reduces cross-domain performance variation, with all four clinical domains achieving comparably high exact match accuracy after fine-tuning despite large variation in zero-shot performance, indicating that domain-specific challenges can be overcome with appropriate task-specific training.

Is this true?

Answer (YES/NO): YES